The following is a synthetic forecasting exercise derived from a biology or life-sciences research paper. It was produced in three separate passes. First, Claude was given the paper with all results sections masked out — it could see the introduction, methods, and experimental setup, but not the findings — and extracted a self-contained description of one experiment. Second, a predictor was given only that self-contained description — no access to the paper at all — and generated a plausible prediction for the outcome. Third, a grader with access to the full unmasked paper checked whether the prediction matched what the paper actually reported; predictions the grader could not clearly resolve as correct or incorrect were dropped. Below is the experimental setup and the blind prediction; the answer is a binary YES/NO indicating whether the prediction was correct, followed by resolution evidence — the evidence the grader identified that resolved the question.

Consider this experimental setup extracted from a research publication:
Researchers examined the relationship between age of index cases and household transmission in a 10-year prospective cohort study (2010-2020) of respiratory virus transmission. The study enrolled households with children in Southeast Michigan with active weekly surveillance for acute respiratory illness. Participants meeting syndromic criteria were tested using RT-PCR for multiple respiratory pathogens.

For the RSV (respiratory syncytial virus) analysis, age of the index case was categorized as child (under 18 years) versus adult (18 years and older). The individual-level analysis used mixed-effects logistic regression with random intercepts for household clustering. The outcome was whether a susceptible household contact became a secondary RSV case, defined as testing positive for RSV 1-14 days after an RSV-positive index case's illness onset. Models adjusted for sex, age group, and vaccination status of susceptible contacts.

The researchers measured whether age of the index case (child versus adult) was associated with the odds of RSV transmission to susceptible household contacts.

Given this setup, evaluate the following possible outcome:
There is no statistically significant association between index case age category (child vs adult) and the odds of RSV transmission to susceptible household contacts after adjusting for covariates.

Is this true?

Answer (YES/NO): YES